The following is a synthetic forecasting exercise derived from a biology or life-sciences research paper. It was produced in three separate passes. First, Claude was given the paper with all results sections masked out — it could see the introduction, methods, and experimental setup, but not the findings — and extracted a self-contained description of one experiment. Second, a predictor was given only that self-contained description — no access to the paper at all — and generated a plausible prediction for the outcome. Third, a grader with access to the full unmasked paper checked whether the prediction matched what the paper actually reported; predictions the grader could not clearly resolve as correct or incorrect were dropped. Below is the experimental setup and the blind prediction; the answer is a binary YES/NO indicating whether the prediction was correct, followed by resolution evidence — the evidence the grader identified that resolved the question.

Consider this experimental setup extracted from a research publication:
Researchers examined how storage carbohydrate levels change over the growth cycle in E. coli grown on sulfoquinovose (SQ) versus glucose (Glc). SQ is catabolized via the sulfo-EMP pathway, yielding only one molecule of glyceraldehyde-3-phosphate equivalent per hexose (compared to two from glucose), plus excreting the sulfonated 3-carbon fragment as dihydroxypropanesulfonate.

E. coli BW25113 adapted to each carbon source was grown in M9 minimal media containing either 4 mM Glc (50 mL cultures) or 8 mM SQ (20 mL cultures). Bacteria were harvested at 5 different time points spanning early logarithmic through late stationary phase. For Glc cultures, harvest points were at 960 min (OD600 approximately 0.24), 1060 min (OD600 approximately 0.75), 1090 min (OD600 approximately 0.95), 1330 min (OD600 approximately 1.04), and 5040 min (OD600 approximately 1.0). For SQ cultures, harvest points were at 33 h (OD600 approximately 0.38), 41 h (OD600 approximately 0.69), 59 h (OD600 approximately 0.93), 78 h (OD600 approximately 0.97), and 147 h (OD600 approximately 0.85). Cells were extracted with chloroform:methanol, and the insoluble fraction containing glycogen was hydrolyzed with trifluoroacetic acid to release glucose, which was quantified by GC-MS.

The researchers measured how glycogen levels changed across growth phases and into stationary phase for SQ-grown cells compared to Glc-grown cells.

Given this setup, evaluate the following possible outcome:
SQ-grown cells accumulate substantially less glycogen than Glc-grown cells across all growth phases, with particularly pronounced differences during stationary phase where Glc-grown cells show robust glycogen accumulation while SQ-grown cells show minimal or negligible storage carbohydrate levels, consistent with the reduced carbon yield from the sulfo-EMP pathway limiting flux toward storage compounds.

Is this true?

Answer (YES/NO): NO